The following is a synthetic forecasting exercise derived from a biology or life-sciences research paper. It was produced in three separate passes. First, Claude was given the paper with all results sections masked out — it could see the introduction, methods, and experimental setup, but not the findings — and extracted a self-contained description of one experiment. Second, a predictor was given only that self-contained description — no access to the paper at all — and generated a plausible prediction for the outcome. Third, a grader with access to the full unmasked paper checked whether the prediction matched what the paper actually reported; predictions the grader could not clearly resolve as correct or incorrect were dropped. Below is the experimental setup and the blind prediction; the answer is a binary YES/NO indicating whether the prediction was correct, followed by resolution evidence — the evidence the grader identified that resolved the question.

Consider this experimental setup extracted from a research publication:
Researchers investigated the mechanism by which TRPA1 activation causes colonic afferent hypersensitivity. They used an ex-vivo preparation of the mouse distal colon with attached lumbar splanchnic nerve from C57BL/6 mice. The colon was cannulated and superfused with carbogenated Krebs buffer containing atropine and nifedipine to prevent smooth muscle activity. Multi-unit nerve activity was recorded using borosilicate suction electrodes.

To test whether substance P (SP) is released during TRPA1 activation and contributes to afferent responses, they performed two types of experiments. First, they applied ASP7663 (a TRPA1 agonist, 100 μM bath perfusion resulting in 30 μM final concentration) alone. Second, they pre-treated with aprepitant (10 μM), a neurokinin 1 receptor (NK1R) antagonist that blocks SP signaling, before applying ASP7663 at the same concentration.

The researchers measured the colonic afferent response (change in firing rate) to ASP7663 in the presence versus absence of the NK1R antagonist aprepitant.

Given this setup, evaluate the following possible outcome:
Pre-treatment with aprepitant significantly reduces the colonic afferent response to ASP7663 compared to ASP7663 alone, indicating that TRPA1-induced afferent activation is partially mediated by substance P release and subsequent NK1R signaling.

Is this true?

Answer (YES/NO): YES